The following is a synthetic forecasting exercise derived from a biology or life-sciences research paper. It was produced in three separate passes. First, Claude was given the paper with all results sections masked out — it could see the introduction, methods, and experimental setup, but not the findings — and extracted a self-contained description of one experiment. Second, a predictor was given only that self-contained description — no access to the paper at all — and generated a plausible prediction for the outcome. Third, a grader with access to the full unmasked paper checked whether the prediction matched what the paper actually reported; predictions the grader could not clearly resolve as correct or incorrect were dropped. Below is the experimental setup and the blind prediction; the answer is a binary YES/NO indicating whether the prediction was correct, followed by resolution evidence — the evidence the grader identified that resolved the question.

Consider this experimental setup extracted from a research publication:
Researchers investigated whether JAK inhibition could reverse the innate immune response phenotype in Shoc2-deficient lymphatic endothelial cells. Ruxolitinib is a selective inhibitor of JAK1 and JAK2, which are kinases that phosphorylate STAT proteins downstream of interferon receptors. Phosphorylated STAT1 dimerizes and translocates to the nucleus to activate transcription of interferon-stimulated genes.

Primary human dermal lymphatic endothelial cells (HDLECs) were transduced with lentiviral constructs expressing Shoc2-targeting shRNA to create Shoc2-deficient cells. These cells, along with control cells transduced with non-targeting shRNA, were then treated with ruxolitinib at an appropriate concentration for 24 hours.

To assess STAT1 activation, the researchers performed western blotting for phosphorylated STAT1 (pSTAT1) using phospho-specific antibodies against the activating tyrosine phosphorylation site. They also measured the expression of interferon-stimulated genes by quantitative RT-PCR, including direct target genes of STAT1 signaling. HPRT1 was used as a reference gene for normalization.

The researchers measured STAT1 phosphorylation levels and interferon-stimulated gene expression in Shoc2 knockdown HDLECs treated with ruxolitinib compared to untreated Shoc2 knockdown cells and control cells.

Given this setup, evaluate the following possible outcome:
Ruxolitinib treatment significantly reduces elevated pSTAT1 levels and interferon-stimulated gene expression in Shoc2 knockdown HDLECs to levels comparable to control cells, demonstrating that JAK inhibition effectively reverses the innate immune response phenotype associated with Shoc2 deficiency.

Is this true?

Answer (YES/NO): YES